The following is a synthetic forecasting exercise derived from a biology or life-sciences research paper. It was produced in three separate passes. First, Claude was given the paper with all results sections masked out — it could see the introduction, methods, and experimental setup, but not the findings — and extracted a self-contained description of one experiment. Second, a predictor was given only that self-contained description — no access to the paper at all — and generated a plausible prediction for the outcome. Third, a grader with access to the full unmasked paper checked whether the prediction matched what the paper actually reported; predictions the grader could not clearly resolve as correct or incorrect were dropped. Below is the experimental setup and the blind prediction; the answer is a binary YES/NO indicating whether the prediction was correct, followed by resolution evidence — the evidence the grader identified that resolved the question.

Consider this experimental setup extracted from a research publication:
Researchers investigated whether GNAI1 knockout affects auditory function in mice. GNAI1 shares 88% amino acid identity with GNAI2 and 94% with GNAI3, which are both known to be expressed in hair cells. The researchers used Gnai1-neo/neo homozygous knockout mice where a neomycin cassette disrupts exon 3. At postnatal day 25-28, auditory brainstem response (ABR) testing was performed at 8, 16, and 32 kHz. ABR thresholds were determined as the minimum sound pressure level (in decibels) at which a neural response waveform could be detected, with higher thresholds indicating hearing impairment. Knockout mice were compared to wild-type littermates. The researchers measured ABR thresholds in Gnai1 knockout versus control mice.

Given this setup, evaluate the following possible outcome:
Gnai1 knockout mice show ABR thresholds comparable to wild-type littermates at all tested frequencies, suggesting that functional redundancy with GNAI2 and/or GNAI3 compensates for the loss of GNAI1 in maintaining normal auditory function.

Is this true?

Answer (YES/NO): YES